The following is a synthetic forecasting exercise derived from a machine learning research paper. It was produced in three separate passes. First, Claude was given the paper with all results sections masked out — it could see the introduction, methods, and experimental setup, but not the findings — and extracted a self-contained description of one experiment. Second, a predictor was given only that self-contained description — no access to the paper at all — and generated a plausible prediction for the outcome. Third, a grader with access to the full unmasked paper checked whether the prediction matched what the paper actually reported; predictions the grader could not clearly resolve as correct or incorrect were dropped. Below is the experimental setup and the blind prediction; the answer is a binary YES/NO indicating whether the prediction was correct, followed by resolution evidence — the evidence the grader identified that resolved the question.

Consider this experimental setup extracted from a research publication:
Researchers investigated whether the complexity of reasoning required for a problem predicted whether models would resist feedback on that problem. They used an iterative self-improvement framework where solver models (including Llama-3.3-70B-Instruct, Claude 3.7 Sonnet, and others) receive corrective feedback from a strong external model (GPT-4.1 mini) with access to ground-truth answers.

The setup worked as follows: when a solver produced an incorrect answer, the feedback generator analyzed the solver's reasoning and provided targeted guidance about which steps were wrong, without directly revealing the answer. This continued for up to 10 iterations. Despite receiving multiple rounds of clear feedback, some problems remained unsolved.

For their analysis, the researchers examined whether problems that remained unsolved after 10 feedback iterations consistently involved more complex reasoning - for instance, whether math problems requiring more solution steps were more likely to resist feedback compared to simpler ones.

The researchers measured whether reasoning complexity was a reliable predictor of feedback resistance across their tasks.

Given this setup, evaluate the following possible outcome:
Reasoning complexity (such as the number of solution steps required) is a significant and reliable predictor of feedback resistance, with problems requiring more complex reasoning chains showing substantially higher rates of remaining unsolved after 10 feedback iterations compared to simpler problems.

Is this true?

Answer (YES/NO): NO